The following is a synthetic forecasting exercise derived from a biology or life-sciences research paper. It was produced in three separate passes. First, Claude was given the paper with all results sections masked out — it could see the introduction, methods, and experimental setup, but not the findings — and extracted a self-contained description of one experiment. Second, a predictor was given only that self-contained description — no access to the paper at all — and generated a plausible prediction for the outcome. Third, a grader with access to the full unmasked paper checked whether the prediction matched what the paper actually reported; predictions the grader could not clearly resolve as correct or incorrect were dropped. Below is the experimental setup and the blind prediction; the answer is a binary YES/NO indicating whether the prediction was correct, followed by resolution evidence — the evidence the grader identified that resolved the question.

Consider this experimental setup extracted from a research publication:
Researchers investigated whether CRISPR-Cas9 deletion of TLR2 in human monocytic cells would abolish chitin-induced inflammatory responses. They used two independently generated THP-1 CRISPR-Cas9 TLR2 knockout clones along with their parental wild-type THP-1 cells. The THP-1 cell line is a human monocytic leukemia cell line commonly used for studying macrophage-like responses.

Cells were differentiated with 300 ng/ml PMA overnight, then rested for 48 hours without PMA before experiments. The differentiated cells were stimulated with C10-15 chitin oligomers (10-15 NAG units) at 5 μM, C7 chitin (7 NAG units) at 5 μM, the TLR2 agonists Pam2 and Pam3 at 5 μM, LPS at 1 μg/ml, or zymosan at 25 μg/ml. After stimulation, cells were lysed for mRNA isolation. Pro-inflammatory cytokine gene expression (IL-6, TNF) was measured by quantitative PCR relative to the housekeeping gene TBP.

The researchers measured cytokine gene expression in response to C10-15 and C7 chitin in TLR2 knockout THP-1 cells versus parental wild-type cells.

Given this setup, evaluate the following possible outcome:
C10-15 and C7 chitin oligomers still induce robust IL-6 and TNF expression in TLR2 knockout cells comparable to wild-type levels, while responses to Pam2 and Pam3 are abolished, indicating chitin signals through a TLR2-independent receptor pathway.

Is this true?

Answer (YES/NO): NO